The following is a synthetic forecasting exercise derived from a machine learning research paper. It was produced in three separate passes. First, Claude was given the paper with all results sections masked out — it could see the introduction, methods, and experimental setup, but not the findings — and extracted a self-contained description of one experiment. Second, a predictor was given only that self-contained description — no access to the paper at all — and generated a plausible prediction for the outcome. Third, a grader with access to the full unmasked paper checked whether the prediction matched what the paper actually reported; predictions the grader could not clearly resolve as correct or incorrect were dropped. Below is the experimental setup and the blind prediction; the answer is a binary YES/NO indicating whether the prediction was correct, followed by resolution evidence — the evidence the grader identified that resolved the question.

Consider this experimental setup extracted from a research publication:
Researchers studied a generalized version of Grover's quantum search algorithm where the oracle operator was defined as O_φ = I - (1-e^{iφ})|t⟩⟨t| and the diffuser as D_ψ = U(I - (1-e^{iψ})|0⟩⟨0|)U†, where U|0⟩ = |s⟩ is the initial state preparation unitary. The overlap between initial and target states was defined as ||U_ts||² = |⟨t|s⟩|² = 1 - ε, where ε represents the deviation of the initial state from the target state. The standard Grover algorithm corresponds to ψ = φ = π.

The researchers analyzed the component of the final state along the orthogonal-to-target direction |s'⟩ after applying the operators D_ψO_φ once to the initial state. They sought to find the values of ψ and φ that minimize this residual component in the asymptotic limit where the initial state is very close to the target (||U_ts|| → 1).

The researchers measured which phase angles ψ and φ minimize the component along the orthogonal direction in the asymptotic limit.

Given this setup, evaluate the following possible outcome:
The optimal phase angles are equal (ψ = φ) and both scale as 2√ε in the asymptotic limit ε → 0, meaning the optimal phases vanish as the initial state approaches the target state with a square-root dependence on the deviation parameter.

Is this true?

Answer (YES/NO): NO